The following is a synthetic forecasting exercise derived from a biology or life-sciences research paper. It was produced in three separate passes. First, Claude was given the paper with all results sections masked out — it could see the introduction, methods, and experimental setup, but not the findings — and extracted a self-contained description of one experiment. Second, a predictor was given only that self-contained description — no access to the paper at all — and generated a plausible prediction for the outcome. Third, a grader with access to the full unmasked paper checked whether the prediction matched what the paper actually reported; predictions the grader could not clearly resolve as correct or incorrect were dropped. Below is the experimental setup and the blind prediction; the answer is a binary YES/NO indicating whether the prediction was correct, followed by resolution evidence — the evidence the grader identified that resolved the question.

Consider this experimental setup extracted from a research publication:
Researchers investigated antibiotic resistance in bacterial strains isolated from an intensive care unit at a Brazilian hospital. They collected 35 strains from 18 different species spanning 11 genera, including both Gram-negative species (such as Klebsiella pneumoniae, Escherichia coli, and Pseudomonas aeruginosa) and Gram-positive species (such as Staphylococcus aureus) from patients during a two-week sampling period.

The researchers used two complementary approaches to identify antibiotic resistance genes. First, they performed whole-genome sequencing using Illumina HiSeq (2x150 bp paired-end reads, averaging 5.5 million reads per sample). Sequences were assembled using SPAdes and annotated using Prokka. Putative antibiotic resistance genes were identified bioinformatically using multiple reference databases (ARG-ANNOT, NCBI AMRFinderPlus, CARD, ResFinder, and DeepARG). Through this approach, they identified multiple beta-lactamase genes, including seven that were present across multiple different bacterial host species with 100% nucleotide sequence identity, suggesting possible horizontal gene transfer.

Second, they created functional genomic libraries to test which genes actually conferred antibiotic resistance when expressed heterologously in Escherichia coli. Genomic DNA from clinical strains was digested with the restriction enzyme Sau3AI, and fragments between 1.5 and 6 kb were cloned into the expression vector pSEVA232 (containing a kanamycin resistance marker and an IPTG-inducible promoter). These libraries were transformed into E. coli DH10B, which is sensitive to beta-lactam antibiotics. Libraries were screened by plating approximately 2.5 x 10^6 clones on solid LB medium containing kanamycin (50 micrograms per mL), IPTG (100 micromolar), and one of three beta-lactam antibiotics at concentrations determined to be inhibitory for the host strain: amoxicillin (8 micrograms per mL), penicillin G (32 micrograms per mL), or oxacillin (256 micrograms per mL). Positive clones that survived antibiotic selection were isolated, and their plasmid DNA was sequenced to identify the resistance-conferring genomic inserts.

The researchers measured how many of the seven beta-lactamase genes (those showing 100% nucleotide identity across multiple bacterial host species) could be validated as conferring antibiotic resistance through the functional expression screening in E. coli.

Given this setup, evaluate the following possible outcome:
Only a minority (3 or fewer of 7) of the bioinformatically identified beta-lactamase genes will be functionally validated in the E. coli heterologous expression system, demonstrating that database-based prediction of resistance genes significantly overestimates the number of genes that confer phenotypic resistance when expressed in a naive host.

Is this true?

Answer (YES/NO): YES